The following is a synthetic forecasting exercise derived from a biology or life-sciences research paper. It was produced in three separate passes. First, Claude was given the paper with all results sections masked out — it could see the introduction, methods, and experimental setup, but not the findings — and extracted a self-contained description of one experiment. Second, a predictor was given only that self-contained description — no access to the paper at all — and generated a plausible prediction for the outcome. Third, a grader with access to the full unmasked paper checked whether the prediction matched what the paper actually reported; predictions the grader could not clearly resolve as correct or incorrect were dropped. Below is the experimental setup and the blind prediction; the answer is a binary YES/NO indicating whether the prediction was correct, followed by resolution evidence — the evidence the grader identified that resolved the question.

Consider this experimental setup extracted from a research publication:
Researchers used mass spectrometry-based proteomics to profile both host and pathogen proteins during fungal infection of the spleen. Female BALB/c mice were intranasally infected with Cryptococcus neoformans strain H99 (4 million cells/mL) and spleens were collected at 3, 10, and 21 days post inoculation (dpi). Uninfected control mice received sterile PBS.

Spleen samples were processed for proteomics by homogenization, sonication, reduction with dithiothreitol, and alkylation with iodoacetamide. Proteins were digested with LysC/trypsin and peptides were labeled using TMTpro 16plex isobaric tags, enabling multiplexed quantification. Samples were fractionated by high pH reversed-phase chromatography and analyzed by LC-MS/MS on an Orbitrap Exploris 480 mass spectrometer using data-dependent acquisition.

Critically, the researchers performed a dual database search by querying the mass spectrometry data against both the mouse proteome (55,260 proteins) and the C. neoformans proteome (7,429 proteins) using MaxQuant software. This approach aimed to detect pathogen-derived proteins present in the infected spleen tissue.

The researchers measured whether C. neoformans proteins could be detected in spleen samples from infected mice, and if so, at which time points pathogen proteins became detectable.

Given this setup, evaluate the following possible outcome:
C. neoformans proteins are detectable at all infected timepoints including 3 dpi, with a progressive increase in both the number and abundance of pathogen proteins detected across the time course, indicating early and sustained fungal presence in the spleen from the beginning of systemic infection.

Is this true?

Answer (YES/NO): NO